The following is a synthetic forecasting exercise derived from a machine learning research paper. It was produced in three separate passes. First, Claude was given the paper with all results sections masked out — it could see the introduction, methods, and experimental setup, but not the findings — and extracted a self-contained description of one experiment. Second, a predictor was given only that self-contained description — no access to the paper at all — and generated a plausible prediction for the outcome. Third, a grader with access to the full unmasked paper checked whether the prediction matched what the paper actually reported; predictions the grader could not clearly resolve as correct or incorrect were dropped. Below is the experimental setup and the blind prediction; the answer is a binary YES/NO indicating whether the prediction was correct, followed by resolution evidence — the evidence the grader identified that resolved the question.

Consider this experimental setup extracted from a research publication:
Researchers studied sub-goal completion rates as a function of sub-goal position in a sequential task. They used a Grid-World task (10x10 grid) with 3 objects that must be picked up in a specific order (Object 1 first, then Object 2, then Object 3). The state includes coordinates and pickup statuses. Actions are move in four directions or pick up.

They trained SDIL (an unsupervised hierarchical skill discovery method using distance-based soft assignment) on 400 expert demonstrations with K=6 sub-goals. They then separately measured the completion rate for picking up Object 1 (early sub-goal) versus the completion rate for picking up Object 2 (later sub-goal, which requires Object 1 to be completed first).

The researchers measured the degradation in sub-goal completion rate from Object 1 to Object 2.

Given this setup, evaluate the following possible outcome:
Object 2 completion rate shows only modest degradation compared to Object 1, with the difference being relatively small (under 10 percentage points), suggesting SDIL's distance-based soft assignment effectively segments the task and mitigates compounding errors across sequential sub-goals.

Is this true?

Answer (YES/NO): NO